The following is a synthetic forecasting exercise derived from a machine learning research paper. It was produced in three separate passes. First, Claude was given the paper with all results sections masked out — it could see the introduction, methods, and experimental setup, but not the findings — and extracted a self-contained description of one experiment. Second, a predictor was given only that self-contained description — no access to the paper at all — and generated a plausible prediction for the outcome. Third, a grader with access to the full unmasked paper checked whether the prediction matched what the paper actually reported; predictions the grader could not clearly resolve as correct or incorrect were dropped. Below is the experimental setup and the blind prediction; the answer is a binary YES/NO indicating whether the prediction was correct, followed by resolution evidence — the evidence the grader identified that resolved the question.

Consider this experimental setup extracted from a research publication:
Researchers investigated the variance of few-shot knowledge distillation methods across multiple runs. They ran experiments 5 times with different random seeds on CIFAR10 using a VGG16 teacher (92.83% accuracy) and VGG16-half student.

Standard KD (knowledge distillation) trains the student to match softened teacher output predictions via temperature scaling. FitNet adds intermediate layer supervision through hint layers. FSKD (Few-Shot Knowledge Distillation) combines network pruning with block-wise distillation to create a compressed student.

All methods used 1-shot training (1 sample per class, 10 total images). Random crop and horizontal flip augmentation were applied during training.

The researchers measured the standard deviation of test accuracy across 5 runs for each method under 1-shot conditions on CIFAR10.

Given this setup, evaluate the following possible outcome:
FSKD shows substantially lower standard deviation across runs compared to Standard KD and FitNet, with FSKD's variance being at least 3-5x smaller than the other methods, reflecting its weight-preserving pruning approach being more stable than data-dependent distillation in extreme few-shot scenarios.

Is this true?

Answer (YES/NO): NO